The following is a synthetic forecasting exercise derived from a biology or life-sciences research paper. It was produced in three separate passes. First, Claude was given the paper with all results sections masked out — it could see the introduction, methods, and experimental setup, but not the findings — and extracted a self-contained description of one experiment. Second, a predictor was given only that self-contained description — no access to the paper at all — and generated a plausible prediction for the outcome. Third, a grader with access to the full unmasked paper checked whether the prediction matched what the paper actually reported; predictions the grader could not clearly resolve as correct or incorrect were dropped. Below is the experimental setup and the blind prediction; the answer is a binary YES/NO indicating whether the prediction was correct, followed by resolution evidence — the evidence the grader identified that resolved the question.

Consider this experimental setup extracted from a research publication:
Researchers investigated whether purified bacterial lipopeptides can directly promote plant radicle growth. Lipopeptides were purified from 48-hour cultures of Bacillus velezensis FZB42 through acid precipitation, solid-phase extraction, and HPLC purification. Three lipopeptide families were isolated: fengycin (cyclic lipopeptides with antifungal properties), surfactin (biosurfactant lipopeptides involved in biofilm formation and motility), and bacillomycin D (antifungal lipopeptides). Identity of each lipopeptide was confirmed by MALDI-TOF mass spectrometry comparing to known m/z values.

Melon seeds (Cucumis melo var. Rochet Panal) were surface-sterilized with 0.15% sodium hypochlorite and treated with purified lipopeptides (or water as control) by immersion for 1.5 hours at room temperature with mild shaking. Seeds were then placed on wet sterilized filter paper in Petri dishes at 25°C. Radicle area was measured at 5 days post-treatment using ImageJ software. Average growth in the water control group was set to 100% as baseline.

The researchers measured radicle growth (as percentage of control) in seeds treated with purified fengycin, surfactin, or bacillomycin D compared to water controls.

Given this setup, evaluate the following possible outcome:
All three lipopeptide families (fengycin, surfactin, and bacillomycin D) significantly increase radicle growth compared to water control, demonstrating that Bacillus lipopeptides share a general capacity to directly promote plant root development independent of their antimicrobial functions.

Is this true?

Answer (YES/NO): NO